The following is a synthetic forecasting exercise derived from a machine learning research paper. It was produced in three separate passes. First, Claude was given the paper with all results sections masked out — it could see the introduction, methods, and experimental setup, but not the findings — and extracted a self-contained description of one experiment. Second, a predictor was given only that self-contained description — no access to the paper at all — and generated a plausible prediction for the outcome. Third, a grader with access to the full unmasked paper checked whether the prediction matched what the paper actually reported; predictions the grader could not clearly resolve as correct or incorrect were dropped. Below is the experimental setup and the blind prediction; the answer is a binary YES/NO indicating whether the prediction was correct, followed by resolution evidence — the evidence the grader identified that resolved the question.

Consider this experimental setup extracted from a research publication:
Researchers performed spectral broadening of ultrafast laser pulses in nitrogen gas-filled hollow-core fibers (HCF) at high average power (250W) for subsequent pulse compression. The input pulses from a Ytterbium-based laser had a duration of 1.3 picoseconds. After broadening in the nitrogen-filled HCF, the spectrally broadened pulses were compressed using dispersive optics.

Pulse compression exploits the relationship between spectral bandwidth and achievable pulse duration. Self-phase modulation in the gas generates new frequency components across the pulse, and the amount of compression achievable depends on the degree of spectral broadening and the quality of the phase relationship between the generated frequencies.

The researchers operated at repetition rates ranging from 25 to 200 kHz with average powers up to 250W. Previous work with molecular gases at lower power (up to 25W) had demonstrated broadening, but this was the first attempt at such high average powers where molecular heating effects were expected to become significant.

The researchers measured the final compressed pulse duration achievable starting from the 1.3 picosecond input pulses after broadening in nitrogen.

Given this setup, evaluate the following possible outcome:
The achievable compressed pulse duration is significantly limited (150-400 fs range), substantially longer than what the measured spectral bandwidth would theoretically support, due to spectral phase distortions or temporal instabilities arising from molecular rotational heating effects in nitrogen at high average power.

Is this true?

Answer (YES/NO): NO